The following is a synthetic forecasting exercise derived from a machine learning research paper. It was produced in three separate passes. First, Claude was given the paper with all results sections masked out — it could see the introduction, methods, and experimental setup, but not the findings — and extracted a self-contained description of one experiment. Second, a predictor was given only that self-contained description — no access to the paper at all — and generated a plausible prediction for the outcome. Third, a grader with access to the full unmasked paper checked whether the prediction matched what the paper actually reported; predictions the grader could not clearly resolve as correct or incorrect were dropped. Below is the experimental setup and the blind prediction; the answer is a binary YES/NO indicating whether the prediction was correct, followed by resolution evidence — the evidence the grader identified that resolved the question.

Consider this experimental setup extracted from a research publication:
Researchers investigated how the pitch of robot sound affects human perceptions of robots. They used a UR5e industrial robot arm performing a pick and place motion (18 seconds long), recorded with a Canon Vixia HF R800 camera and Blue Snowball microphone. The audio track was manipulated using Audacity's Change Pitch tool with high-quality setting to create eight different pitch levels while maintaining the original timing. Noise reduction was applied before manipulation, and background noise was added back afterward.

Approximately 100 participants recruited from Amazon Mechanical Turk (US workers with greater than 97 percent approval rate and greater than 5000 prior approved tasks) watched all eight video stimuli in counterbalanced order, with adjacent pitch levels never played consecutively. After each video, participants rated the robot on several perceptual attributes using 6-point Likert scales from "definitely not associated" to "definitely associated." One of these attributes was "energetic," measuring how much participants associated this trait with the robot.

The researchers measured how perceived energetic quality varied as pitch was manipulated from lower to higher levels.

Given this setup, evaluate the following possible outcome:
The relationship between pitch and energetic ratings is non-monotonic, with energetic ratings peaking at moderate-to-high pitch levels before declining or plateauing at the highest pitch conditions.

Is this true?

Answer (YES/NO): NO